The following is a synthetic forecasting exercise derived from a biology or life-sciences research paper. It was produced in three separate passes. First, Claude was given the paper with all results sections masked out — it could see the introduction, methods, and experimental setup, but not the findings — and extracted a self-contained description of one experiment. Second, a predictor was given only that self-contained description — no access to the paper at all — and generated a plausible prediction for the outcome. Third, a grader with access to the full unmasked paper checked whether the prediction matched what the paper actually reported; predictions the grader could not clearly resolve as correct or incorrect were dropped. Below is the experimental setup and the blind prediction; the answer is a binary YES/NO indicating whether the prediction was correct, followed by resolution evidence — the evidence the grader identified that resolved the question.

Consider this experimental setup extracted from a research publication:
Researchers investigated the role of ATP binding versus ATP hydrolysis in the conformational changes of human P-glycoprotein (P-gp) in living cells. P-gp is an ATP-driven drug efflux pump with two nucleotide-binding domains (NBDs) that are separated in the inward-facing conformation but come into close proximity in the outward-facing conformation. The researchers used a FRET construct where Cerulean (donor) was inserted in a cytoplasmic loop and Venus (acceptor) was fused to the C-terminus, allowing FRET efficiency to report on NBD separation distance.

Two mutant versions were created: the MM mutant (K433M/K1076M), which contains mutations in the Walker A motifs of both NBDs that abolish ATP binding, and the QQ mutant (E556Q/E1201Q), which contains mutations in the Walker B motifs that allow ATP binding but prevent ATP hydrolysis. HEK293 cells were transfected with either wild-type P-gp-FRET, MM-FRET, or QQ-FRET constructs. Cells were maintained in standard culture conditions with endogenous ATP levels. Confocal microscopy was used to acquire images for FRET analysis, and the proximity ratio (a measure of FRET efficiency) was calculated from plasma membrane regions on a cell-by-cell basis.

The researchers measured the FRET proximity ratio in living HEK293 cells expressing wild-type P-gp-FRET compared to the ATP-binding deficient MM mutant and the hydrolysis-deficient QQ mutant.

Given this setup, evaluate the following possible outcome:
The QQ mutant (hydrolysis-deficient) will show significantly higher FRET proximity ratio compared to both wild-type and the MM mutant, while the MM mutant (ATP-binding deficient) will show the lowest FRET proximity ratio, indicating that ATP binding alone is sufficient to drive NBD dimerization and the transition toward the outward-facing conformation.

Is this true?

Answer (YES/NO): NO